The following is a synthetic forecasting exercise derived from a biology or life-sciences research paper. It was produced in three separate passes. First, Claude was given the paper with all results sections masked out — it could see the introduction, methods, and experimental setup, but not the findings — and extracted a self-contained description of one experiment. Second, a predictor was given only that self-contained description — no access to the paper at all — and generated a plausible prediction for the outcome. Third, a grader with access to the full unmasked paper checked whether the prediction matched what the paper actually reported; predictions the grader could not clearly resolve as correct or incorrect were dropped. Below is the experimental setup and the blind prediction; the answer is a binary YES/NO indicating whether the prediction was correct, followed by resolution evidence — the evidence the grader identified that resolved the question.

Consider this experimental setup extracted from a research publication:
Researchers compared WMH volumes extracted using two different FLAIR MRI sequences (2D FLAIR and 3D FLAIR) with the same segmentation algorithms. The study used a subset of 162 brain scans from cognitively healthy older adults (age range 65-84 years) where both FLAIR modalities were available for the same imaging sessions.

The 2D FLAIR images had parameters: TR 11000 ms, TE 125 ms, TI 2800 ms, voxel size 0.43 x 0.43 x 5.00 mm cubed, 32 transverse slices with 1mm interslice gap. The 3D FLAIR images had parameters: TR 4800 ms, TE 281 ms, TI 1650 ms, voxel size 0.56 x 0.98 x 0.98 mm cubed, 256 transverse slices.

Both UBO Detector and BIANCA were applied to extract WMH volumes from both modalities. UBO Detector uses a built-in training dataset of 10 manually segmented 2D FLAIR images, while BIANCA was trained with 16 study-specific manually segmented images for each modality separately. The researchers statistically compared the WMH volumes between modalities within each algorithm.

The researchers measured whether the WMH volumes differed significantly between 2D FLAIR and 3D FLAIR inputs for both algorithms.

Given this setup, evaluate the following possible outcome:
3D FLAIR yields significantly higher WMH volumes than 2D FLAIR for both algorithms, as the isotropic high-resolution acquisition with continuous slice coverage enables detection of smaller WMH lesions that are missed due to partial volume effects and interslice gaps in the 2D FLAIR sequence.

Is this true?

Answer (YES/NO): NO